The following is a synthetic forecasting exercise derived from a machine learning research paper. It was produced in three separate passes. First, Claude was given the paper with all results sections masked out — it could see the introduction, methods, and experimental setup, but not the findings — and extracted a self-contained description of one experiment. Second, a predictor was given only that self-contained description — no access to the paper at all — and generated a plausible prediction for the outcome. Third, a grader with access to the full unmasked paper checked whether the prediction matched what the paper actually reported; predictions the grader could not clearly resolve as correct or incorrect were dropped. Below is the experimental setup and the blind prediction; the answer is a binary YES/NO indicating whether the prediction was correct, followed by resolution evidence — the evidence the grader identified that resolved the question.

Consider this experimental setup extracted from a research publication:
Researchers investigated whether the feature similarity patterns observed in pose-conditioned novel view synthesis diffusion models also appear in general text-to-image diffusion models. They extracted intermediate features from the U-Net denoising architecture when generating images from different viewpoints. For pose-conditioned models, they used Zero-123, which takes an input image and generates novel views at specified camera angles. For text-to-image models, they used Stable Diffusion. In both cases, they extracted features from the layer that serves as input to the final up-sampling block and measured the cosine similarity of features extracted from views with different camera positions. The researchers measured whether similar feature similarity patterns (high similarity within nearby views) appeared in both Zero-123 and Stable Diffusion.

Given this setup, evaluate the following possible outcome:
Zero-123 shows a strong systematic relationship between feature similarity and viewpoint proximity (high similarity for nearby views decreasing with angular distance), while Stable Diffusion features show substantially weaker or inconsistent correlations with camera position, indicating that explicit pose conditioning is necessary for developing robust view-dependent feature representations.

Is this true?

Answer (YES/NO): NO